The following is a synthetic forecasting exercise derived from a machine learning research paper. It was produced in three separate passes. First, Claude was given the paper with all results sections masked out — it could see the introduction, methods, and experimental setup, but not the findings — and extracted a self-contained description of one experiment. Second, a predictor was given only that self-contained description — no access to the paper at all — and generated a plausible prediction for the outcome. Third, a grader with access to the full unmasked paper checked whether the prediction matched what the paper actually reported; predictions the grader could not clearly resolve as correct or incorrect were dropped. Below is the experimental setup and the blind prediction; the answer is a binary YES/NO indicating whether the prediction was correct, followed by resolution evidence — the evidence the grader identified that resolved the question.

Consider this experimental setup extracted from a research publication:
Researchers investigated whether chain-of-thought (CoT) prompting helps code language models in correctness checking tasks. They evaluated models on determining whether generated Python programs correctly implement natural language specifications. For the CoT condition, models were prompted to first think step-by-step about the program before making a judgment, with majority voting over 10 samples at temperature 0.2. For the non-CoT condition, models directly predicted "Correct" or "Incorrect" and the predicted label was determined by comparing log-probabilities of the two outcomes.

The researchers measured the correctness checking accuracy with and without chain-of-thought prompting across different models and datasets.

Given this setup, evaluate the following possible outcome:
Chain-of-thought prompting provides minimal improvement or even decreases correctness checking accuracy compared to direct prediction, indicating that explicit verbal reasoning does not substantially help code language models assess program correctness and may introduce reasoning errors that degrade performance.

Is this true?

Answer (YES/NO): NO